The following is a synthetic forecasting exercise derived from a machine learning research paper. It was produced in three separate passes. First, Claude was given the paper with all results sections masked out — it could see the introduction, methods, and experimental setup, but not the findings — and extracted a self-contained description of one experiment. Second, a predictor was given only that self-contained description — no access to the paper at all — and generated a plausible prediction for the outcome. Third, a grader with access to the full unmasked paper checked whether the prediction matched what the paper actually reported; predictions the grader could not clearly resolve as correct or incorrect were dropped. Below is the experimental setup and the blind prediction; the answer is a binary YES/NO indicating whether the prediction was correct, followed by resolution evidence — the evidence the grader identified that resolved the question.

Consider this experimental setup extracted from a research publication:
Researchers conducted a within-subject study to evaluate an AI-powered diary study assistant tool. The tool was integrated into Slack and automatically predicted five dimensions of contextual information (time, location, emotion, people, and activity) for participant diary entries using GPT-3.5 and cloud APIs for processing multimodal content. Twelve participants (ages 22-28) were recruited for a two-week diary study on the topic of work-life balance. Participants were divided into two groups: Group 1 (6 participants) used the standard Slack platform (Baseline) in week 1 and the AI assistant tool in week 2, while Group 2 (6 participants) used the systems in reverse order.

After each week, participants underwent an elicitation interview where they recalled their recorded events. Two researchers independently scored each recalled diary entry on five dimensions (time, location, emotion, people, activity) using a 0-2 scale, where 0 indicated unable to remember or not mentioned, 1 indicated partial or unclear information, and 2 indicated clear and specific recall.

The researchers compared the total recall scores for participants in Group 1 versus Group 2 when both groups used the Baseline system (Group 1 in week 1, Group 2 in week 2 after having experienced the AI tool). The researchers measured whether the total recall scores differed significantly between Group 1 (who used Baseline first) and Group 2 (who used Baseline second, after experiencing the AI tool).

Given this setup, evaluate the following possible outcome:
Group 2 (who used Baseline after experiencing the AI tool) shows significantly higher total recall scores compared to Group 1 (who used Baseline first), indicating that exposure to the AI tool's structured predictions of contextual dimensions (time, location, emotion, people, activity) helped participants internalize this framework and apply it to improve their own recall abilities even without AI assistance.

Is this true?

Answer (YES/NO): NO